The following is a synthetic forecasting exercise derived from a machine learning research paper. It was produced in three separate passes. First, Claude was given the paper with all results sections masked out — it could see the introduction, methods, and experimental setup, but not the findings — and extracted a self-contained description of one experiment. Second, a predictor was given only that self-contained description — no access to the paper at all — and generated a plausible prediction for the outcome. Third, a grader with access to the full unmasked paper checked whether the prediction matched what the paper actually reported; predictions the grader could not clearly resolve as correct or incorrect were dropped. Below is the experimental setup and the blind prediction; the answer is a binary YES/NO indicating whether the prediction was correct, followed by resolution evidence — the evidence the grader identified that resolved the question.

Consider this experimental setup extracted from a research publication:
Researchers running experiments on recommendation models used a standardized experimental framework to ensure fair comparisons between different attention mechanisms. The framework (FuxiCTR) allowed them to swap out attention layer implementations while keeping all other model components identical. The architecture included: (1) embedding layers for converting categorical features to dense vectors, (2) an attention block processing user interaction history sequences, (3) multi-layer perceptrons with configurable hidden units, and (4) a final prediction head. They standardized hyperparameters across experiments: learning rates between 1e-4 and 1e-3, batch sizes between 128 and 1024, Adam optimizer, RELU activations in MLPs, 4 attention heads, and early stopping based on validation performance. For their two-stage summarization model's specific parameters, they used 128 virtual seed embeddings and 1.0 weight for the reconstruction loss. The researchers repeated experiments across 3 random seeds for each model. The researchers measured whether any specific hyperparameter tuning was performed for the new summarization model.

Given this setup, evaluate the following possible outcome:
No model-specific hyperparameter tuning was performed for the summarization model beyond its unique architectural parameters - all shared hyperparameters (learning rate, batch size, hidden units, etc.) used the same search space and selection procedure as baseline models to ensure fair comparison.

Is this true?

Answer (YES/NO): NO